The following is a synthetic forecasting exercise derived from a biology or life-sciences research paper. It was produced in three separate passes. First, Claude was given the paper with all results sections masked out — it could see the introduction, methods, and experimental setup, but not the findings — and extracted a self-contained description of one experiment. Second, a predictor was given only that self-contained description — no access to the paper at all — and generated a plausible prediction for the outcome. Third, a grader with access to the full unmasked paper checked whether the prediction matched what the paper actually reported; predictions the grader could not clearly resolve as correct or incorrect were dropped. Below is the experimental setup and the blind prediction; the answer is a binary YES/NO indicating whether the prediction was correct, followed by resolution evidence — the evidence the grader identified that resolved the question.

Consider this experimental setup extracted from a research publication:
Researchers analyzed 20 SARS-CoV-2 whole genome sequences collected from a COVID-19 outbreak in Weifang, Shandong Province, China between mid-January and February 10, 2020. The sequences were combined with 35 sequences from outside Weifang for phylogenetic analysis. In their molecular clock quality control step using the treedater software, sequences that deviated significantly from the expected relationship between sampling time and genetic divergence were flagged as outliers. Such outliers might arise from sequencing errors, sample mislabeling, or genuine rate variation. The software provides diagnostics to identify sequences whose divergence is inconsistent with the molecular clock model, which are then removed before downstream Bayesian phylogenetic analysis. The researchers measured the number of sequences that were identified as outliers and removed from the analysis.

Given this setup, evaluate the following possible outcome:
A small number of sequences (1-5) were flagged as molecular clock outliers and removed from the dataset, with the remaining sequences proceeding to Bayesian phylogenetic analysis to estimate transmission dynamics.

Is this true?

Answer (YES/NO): YES